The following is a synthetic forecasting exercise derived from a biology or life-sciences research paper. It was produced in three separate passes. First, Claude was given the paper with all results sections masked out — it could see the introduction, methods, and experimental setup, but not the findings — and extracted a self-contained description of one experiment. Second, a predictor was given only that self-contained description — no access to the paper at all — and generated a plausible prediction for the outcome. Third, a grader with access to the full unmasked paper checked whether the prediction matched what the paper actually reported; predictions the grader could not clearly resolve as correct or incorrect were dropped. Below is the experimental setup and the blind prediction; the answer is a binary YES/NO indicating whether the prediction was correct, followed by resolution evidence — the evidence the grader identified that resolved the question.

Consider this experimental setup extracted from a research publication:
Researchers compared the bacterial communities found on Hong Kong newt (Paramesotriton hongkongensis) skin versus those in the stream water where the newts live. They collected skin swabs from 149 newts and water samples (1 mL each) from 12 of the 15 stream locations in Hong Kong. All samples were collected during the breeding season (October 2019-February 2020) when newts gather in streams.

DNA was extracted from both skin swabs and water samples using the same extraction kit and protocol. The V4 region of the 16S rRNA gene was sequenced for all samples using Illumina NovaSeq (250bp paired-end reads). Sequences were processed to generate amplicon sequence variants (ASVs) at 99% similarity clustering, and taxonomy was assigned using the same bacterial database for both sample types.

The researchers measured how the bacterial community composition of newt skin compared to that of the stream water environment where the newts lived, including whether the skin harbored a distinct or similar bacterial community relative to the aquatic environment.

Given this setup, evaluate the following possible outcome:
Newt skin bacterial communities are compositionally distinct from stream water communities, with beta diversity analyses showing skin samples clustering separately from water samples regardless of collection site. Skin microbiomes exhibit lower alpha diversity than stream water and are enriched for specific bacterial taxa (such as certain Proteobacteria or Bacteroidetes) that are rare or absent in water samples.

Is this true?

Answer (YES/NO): NO